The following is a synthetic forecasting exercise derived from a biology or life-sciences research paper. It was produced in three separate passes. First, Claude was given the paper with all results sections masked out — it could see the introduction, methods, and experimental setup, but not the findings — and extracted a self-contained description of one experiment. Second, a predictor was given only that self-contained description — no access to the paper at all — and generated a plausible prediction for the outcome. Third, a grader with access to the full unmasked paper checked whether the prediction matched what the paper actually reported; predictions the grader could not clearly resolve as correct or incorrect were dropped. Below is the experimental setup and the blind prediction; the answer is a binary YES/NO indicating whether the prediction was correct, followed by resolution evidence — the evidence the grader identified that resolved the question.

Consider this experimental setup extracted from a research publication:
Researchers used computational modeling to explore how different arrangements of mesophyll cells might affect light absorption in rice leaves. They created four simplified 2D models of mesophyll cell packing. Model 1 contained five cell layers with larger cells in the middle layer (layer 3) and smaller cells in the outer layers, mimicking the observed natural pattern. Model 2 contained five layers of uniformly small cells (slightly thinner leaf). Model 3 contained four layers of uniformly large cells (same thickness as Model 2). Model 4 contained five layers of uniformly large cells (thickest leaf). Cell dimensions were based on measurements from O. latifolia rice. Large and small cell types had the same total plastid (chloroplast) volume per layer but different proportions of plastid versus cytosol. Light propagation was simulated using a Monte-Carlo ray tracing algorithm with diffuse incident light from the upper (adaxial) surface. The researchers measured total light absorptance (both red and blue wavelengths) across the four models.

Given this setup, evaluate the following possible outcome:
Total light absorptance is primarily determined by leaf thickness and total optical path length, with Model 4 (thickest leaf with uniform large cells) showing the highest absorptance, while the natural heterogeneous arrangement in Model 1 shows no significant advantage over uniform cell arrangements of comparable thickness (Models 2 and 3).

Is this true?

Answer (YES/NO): NO